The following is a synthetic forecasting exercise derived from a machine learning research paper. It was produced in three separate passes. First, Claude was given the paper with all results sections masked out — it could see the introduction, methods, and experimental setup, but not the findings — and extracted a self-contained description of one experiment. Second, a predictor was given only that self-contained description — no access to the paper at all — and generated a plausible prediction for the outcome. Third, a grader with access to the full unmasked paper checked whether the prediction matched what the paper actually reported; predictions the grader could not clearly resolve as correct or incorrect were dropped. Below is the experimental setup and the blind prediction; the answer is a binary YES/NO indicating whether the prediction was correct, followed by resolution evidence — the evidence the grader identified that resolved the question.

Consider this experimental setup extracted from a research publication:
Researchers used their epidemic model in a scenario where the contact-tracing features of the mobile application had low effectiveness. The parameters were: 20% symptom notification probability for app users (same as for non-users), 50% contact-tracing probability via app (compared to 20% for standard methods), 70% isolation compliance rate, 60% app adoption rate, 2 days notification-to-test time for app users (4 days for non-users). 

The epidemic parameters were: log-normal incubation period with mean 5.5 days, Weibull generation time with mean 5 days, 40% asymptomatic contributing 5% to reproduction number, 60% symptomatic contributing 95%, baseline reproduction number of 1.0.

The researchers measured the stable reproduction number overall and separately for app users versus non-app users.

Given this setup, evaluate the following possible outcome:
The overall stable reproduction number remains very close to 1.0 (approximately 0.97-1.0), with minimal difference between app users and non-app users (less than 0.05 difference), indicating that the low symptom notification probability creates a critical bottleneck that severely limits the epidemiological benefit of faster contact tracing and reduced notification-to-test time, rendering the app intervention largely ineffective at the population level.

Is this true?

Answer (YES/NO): NO